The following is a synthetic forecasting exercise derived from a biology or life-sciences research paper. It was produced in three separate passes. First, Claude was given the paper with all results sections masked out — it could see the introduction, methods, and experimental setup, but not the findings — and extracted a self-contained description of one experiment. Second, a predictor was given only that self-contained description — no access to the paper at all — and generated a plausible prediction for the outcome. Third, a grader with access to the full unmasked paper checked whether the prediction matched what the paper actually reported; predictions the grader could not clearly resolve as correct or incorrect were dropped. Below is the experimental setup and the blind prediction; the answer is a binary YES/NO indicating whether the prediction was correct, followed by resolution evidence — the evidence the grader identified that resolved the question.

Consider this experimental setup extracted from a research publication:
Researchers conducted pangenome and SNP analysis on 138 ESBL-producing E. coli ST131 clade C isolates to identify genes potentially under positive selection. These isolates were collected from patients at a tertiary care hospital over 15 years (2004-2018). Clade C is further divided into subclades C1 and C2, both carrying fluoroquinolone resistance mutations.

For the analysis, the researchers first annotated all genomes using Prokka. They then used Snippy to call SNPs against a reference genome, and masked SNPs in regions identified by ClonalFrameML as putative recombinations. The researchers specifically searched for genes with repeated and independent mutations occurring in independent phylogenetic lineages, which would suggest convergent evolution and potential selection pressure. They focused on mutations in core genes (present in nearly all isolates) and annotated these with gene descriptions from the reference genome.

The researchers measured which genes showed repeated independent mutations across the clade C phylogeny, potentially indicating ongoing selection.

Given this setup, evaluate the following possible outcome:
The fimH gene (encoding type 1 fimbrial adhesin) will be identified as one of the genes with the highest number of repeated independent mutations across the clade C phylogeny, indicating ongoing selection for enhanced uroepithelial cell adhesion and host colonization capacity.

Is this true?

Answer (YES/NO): NO